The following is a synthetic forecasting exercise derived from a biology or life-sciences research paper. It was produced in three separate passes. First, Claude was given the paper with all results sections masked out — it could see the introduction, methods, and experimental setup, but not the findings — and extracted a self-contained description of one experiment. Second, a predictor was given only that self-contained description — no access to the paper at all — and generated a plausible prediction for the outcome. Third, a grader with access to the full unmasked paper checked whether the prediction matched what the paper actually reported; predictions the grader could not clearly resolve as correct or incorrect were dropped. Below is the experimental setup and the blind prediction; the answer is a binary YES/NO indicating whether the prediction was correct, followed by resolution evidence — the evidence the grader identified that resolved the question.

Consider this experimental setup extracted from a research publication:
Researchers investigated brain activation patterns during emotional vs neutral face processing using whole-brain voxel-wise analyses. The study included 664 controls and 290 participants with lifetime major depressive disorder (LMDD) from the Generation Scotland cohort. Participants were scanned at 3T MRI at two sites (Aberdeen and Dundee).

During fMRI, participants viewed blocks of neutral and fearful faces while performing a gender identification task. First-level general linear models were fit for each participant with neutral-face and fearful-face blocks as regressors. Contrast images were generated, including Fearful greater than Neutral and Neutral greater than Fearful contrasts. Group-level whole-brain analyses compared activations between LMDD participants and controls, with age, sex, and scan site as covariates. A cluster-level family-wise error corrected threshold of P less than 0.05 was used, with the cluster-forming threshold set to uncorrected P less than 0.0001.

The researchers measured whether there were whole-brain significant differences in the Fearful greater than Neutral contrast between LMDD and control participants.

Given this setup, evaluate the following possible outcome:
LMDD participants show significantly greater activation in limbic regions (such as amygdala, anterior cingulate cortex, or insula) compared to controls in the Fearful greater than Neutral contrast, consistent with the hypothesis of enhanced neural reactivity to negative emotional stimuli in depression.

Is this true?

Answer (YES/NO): NO